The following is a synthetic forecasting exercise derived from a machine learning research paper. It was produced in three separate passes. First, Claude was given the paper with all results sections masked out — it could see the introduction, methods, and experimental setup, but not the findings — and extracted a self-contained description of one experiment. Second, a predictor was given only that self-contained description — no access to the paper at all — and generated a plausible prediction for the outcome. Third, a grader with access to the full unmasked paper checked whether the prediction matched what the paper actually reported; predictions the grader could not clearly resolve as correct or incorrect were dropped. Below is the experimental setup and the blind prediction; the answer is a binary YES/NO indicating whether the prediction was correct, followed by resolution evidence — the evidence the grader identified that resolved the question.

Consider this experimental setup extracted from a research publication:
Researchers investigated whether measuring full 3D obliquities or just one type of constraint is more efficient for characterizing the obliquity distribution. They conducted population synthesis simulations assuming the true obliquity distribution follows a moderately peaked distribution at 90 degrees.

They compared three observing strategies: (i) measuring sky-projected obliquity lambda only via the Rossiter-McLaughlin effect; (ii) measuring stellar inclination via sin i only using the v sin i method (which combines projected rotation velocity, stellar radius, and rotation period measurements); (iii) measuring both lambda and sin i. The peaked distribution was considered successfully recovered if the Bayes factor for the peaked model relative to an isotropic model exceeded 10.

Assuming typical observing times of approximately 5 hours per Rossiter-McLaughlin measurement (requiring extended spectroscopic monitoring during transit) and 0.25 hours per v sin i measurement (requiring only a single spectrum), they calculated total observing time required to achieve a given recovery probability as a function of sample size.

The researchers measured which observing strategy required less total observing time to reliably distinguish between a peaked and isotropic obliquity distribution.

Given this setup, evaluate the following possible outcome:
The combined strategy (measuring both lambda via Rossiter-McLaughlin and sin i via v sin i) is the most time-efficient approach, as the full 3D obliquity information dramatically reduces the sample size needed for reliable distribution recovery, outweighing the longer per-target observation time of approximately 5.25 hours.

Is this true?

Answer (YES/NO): NO